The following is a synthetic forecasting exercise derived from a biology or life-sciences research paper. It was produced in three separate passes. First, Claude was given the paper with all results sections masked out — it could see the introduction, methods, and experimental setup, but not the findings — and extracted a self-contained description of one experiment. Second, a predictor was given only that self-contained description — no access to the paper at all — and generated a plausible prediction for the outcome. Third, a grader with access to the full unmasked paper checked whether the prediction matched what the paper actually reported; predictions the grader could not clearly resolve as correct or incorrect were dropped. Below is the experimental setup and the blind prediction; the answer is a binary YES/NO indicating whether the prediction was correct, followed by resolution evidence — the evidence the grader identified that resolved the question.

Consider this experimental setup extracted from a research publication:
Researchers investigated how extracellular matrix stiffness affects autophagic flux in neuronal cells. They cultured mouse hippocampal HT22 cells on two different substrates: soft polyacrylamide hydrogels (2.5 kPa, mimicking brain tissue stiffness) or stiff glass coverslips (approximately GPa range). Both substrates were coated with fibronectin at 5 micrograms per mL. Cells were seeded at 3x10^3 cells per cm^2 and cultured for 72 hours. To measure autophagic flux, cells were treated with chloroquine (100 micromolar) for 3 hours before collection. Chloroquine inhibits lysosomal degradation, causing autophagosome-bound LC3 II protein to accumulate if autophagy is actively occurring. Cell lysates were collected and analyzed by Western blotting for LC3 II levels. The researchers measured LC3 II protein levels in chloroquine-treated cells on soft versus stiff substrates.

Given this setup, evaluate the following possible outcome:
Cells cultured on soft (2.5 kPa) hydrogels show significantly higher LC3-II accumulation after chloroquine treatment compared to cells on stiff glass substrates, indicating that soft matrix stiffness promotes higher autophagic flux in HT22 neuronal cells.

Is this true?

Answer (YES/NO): NO